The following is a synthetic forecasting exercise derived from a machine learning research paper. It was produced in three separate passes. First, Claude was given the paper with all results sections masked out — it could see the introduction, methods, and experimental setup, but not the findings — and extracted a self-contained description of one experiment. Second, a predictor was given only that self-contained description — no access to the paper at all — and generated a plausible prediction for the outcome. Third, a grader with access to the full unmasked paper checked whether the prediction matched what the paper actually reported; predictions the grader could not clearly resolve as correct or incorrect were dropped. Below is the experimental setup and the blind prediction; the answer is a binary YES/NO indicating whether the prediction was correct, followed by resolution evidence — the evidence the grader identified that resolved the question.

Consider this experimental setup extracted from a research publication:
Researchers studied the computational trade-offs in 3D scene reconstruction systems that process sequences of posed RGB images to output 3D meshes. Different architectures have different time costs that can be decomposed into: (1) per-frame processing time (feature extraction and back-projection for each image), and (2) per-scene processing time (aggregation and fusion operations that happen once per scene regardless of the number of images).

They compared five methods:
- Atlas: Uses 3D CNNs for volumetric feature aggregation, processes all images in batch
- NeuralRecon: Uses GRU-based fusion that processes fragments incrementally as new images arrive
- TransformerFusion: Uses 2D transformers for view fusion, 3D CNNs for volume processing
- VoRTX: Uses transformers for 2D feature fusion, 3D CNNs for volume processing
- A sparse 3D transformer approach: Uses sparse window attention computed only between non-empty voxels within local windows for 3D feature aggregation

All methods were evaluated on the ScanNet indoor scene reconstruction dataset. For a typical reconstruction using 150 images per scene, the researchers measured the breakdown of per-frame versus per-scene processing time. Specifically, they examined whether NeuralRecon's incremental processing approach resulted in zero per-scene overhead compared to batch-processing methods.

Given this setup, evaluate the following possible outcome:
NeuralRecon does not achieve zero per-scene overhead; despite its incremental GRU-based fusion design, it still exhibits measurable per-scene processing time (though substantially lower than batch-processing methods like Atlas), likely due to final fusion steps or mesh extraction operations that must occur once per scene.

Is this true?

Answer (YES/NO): NO